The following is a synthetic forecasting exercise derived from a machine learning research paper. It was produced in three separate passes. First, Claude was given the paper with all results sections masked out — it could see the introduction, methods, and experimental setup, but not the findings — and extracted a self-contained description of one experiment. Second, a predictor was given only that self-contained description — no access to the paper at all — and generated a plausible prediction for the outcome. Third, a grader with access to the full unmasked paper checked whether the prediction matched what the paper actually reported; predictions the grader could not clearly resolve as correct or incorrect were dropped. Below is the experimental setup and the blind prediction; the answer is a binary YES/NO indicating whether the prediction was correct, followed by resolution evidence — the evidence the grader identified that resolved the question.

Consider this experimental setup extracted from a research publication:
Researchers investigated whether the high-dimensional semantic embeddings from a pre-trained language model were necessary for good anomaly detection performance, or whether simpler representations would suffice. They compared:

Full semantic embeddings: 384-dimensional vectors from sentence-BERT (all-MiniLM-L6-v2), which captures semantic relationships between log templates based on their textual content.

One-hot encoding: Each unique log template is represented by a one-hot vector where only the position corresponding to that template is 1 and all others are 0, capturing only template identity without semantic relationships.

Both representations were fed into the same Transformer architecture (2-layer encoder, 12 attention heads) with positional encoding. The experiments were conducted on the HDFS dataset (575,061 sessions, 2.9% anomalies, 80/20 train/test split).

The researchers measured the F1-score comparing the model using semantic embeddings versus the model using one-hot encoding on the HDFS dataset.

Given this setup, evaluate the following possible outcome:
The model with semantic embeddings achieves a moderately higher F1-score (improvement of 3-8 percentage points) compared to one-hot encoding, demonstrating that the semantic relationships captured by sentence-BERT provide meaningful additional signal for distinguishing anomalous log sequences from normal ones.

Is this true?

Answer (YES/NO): NO